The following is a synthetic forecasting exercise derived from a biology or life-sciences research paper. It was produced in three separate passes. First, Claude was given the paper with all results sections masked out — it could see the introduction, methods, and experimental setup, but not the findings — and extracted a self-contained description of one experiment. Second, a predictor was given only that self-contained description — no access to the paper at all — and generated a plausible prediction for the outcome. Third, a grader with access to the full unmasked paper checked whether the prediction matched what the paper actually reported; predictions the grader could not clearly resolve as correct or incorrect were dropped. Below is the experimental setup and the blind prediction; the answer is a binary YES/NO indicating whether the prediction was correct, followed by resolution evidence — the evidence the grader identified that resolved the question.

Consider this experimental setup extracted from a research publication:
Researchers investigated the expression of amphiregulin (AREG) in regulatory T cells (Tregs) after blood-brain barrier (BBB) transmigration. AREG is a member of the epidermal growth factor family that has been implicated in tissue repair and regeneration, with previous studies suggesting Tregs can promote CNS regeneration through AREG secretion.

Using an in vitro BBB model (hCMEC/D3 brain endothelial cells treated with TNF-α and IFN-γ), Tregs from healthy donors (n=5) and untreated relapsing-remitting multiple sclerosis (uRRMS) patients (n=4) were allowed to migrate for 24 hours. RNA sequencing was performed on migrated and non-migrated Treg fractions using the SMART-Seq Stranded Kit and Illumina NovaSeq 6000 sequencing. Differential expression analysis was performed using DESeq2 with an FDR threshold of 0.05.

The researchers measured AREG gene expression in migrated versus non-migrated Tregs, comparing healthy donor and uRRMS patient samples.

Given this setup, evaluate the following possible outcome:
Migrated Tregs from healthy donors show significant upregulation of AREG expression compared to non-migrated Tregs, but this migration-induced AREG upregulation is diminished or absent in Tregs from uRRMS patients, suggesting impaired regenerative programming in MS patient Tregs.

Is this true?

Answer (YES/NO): NO